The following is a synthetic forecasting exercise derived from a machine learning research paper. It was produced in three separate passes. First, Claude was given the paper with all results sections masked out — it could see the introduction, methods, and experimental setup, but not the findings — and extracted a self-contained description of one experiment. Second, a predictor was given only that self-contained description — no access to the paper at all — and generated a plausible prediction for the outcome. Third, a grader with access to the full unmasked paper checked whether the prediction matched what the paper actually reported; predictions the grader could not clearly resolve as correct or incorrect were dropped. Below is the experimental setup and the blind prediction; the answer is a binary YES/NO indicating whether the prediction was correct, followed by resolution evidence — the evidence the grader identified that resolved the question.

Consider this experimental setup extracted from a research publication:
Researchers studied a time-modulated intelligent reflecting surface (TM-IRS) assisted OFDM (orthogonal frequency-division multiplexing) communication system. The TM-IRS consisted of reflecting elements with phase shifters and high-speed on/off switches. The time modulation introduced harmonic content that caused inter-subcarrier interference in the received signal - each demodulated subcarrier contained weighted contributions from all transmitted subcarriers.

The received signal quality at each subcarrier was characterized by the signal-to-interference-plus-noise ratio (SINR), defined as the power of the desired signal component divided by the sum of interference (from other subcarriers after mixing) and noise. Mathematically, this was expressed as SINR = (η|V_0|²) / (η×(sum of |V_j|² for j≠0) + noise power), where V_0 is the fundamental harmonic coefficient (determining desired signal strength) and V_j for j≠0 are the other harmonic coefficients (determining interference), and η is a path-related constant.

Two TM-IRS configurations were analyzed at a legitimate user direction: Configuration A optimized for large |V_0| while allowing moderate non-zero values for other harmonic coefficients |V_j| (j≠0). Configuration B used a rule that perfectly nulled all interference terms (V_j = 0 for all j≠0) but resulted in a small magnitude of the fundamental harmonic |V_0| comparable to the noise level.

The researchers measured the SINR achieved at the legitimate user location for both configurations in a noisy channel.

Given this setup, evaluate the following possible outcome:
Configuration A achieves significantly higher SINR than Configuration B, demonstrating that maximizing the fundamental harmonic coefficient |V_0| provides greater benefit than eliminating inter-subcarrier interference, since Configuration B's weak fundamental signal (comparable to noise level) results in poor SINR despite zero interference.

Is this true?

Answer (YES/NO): YES